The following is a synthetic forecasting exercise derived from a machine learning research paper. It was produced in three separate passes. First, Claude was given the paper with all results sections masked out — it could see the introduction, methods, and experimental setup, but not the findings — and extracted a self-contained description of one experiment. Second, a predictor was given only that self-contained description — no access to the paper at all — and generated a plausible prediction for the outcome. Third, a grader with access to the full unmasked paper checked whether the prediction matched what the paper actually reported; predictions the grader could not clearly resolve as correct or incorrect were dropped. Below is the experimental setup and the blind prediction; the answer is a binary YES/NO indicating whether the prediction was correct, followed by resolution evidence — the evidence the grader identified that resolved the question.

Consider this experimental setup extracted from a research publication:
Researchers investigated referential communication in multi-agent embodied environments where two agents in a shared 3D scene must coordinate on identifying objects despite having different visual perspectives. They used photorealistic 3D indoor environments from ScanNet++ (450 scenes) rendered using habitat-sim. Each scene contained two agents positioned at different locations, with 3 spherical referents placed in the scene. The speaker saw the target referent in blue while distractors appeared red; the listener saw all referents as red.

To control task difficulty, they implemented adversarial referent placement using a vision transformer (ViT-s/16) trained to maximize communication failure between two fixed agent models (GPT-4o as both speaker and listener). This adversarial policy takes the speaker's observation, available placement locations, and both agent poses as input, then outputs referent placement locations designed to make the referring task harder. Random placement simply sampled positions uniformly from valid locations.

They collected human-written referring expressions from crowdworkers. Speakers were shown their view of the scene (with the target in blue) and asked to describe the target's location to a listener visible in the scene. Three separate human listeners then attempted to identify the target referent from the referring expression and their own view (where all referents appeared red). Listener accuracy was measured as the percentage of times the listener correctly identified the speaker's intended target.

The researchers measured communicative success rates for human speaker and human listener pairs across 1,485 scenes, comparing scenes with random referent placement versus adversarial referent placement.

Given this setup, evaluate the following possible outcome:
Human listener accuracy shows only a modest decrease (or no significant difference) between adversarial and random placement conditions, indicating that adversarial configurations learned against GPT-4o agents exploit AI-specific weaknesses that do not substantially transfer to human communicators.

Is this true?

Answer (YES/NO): NO